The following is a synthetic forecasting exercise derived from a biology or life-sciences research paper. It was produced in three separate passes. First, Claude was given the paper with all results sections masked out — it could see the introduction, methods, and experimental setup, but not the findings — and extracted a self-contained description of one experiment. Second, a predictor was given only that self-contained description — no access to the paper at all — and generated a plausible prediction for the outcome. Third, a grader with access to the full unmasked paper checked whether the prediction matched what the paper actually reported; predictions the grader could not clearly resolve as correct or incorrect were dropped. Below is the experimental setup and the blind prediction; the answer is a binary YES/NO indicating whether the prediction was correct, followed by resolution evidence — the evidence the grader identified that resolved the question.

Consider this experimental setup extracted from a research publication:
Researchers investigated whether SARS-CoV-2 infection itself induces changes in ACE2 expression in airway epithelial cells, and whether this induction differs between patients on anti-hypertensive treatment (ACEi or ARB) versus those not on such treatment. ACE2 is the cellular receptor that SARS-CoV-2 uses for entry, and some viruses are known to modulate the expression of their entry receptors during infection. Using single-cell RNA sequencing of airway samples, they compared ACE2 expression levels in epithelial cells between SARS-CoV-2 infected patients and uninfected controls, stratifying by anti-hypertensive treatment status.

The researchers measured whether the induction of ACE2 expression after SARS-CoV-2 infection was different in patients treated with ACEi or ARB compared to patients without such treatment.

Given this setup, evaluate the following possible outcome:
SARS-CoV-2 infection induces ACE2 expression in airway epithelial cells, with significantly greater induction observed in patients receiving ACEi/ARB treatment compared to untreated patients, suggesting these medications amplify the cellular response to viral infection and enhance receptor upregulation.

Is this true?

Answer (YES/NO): NO